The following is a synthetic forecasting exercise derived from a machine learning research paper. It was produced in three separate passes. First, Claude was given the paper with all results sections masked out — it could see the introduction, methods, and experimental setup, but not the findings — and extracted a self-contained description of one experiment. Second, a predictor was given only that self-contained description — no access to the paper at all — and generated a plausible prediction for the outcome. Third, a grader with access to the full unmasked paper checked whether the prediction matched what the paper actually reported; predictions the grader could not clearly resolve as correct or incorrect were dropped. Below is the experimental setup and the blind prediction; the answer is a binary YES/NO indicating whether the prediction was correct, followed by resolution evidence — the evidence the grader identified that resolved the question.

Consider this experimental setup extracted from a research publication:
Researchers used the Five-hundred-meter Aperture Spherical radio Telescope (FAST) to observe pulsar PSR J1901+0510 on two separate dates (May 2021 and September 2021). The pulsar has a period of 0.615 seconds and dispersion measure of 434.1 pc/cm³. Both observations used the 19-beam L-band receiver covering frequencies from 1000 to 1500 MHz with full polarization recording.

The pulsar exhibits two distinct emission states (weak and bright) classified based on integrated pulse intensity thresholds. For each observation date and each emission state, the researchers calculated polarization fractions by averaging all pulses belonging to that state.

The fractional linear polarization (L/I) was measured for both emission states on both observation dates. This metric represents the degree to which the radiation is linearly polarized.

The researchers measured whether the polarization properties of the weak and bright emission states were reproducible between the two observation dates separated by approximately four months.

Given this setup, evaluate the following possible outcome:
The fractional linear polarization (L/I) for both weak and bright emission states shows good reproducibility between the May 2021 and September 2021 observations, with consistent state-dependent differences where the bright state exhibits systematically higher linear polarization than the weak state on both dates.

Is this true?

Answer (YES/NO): NO